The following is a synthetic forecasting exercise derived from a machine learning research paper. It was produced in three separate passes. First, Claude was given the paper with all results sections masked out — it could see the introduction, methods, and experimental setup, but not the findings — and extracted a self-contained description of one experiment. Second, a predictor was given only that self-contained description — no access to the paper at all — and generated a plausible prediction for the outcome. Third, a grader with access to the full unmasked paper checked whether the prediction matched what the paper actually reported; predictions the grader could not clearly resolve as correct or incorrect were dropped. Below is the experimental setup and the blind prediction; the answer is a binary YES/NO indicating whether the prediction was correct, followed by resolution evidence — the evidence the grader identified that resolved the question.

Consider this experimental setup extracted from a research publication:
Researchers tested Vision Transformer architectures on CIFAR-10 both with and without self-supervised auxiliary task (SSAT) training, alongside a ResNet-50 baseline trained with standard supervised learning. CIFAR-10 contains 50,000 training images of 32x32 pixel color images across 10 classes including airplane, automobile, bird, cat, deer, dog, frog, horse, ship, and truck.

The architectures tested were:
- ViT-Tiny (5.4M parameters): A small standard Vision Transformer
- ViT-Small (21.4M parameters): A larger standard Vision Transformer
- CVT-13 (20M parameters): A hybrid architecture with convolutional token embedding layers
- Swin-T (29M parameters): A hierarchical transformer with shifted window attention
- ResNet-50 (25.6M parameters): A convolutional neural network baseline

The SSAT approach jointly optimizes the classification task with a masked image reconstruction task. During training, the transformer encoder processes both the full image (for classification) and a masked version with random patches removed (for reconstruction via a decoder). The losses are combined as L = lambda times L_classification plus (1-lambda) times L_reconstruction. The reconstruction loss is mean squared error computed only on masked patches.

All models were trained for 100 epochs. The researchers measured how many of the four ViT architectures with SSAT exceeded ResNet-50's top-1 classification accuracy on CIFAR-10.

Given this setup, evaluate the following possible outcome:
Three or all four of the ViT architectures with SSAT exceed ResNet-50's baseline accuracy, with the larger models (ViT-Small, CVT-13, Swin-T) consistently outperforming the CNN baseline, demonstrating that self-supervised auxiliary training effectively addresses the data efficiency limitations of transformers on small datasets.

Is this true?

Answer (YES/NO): NO